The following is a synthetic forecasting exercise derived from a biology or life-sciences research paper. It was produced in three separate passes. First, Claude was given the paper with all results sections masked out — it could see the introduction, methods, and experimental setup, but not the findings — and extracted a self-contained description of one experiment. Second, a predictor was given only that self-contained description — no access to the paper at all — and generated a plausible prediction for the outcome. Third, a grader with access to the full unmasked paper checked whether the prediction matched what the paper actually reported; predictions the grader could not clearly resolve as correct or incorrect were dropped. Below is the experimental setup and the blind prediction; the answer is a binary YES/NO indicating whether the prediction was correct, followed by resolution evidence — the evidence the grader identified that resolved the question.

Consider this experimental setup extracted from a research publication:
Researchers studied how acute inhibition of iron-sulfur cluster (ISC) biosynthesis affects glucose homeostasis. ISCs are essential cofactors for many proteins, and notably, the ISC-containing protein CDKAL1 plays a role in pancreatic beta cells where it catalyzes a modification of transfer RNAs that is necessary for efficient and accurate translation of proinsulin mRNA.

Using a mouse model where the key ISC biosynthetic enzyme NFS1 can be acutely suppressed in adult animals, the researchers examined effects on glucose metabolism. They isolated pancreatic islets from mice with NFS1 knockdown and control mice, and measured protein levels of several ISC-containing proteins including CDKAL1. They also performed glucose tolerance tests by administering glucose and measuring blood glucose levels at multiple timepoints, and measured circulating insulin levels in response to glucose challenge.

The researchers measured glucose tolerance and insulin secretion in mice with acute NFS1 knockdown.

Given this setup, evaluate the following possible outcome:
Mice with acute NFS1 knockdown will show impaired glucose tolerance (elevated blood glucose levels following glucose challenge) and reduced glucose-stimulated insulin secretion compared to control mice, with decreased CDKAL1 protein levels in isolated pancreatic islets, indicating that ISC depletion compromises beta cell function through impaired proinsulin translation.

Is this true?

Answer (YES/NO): YES